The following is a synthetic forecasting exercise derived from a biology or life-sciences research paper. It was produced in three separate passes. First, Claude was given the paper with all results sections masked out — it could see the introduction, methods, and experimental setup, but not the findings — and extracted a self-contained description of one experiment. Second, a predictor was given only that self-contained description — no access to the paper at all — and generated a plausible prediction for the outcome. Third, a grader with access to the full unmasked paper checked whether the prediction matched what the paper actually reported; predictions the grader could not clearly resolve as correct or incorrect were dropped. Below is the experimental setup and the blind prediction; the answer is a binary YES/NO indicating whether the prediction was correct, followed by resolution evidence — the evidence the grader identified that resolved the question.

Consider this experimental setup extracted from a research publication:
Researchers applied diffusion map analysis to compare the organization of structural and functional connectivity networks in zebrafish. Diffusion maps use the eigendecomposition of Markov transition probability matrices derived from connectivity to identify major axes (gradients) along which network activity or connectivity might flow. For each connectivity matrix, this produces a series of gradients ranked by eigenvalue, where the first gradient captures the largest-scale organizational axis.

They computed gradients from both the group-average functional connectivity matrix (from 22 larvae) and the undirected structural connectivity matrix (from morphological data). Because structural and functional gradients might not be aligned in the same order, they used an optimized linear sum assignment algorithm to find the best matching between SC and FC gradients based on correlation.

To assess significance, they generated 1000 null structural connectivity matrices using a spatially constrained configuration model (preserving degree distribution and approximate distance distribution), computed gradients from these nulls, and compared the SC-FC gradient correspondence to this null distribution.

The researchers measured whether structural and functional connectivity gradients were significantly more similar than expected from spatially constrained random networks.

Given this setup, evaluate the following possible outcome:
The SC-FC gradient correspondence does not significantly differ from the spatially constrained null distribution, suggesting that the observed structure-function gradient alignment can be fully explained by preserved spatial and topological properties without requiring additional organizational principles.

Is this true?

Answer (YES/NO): NO